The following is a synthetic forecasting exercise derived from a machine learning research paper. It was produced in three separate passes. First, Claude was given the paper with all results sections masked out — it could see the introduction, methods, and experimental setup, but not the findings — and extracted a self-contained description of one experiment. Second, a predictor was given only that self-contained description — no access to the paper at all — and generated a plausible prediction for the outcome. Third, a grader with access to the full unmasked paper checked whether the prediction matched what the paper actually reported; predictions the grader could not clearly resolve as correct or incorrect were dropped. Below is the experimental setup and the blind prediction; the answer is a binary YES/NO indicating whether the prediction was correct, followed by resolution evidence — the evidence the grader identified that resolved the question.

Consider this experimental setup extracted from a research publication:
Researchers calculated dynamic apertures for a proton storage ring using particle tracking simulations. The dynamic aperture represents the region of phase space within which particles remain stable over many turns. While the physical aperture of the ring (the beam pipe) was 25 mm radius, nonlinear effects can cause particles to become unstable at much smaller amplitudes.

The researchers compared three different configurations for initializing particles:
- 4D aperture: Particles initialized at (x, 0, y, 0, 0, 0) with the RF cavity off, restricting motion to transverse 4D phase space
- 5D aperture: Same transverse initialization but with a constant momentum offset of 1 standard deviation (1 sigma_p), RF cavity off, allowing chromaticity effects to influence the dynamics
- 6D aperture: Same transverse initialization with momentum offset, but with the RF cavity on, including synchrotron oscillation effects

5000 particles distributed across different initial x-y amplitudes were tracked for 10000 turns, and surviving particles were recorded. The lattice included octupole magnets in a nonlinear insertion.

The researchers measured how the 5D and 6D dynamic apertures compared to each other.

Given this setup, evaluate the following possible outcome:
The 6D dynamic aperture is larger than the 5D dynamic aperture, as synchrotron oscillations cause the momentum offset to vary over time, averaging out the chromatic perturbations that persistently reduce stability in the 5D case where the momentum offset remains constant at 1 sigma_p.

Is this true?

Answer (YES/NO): NO